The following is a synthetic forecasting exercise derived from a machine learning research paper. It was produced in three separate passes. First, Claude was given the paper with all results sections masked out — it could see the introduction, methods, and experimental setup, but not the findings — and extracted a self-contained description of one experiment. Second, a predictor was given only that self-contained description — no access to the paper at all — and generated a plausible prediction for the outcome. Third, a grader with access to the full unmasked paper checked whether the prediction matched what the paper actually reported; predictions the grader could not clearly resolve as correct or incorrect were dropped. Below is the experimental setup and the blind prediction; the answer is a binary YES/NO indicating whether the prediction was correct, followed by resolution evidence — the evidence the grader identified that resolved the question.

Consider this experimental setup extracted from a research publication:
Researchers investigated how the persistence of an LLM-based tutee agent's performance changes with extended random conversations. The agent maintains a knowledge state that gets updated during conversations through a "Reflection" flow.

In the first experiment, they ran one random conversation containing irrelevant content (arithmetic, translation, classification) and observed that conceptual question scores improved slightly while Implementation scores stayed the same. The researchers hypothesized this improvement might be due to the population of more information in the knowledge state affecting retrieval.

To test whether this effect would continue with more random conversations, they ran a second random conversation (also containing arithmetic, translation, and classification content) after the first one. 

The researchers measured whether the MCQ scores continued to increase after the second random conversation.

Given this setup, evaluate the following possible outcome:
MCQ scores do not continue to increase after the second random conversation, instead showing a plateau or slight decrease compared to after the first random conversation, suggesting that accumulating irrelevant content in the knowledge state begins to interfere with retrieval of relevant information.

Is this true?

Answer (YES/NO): NO